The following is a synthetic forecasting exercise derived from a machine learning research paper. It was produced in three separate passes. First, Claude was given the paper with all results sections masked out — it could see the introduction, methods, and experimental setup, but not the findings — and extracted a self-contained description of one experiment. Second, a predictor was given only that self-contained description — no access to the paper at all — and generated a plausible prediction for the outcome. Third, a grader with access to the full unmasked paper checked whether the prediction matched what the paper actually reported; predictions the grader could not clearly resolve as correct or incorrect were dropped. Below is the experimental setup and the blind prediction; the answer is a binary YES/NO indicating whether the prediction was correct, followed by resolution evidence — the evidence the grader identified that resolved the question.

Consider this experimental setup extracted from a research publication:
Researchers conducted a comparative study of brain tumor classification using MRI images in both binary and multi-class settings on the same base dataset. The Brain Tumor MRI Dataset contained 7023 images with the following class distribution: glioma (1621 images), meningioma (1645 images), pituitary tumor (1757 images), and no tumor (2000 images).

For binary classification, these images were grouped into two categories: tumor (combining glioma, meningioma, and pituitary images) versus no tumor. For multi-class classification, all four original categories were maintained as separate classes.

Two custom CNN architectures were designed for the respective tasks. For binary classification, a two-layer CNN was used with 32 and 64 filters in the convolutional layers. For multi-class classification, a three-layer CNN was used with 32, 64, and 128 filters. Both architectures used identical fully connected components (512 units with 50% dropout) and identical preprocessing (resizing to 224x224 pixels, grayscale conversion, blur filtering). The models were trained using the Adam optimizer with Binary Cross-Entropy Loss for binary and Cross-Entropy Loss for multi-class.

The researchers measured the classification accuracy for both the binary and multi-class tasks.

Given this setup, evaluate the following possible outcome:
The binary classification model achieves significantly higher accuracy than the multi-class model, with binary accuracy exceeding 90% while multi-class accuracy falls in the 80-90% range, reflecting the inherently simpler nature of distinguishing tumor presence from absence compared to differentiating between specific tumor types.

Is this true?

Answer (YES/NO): NO